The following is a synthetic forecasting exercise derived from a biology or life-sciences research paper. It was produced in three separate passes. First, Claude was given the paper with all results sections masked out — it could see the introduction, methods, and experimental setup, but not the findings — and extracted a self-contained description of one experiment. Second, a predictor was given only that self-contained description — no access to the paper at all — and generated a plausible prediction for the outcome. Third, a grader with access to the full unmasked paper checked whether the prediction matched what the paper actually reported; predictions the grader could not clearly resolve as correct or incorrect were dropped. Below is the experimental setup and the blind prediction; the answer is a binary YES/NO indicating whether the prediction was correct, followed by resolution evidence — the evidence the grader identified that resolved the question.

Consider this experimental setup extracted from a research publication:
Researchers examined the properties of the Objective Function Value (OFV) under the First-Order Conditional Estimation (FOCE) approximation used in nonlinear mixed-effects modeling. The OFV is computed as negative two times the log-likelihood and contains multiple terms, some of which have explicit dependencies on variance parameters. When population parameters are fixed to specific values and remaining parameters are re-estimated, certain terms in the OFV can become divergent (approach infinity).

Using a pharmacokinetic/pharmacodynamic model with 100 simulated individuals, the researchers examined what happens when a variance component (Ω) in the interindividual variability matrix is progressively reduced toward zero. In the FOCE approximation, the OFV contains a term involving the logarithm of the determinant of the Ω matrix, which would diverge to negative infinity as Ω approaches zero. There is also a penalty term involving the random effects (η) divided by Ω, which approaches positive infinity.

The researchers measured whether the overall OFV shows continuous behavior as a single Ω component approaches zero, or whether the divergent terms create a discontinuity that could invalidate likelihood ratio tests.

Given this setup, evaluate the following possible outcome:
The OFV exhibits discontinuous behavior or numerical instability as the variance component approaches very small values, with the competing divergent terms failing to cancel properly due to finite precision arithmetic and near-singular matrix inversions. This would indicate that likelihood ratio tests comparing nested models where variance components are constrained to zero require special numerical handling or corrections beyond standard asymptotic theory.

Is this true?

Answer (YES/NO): NO